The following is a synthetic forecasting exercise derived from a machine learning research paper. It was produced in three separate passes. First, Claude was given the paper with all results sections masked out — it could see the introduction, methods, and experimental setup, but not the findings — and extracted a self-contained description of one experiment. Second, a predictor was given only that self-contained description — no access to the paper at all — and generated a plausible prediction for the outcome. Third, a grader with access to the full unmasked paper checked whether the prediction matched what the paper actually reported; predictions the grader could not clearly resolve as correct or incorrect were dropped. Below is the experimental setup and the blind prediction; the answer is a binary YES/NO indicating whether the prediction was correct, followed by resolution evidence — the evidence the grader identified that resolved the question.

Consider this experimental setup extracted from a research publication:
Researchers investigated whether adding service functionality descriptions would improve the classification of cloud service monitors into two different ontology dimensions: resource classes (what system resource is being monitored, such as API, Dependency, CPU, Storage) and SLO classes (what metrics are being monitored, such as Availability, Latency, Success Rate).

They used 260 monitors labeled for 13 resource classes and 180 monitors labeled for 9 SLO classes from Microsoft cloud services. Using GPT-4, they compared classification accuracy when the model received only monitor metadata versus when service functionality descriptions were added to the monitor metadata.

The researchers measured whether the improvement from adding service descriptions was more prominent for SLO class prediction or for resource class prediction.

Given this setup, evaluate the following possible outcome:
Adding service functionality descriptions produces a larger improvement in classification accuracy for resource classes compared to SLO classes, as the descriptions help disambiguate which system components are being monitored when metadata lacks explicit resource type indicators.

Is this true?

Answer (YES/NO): NO